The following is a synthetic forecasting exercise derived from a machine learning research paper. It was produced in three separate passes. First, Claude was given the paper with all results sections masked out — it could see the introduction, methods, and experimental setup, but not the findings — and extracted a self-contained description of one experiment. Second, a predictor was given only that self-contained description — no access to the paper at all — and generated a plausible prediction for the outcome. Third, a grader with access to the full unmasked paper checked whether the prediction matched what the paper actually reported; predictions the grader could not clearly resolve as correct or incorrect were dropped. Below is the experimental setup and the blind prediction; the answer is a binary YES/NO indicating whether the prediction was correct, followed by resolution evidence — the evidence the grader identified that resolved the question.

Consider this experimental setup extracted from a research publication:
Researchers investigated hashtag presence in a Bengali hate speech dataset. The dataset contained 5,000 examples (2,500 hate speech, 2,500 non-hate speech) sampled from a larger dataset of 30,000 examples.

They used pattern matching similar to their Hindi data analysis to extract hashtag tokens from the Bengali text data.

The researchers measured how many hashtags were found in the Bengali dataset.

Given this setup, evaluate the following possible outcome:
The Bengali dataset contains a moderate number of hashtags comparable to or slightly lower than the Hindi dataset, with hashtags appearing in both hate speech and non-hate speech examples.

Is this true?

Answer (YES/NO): NO